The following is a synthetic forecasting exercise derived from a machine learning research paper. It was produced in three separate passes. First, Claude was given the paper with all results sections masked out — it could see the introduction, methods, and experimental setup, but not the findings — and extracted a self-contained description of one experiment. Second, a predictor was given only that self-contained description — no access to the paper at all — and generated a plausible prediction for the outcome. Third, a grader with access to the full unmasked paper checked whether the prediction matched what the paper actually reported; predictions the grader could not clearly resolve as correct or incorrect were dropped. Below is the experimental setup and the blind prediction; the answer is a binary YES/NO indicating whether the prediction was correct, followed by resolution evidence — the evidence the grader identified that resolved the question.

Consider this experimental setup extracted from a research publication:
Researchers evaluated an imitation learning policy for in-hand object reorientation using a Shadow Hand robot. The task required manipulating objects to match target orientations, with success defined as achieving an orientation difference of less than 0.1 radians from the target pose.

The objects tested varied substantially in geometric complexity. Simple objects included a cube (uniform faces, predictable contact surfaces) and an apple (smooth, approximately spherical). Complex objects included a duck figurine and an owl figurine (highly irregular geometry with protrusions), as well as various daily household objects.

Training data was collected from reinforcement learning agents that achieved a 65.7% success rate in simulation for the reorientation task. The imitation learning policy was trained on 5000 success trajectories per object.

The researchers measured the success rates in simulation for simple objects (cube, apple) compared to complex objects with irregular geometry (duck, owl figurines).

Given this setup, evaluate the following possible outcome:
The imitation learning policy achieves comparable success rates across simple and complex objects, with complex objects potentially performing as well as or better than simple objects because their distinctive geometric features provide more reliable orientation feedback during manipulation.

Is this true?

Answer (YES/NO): NO